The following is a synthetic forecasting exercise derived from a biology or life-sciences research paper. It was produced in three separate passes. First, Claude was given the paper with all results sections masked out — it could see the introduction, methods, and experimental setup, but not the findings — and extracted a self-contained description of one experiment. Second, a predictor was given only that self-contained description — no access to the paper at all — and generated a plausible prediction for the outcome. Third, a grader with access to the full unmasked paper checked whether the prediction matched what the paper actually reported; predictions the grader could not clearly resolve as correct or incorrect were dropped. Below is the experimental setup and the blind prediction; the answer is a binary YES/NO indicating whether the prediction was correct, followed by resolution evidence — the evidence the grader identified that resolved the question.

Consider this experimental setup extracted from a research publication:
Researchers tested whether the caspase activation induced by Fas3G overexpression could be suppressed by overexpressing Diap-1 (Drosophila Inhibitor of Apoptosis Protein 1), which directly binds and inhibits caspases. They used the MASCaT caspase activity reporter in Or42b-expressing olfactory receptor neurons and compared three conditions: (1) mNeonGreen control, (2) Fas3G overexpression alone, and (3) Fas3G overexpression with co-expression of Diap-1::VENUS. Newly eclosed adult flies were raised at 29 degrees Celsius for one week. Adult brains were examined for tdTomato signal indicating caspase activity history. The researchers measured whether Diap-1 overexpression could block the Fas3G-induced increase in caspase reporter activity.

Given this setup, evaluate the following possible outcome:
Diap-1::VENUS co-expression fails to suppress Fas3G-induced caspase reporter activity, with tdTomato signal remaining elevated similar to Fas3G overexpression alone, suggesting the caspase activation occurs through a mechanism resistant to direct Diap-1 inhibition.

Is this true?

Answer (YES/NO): NO